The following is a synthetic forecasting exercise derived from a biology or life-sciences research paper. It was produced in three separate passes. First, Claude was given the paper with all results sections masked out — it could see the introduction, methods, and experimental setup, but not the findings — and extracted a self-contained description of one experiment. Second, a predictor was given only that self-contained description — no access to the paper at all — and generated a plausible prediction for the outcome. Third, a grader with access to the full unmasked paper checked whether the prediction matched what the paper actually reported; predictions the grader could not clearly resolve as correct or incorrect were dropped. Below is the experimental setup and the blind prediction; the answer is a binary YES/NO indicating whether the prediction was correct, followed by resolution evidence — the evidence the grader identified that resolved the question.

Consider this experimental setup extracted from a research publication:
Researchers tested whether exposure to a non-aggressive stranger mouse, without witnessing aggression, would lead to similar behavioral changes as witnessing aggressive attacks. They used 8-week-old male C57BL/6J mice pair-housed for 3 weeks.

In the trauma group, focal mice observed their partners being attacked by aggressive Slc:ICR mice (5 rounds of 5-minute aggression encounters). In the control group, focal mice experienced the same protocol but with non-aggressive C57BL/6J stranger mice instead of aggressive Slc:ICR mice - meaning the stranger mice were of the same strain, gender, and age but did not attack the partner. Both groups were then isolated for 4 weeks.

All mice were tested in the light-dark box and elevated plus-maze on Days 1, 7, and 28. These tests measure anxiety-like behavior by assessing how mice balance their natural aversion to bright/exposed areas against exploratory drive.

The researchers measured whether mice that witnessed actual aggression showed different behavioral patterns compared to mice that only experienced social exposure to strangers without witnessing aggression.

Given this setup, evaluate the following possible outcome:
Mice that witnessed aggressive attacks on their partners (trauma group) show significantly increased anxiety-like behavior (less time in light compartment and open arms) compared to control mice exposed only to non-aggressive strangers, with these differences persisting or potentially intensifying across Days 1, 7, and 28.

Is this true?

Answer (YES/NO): NO